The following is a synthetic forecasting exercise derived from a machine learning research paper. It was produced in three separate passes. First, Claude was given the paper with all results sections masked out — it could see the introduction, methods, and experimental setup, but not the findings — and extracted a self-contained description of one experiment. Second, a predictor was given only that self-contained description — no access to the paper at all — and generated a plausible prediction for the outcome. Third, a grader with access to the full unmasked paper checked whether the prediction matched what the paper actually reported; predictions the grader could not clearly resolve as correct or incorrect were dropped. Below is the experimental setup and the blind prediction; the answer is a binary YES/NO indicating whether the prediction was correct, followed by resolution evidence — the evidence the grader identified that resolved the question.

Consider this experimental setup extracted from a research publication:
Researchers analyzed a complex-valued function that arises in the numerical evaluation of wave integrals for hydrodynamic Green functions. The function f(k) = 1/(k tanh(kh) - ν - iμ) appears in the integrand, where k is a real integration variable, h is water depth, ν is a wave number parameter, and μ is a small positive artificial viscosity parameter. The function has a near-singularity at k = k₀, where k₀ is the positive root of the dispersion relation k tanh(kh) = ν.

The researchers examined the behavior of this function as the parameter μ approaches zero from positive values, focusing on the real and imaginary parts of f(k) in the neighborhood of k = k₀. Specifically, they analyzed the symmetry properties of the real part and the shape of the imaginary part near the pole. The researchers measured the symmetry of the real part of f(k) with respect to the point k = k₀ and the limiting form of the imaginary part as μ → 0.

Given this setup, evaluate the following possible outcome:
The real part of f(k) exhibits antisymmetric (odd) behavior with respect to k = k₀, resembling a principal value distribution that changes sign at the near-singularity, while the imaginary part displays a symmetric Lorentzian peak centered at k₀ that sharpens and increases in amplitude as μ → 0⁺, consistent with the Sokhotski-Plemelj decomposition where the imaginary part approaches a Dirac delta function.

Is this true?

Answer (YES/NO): YES